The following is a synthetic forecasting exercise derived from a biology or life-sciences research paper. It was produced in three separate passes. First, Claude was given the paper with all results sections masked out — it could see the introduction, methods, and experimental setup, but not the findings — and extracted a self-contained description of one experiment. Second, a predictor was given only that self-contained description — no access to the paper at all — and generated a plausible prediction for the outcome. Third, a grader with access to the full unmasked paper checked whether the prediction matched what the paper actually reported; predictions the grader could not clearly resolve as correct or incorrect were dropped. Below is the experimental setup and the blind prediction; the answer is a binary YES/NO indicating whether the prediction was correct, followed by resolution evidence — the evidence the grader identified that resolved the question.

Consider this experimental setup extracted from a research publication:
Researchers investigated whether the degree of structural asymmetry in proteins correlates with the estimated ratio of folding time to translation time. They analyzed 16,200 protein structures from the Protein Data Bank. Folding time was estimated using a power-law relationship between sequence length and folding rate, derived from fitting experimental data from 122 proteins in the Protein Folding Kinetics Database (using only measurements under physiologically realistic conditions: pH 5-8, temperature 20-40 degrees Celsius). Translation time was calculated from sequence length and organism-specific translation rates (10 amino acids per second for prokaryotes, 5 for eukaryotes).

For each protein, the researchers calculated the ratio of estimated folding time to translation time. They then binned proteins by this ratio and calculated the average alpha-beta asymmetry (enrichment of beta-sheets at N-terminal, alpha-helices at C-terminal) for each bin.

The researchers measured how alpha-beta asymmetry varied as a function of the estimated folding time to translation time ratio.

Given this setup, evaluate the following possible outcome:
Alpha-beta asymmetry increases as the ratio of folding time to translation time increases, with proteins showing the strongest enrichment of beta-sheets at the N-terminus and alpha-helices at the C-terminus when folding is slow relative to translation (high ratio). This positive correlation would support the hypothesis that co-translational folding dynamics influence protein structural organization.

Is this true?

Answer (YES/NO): NO